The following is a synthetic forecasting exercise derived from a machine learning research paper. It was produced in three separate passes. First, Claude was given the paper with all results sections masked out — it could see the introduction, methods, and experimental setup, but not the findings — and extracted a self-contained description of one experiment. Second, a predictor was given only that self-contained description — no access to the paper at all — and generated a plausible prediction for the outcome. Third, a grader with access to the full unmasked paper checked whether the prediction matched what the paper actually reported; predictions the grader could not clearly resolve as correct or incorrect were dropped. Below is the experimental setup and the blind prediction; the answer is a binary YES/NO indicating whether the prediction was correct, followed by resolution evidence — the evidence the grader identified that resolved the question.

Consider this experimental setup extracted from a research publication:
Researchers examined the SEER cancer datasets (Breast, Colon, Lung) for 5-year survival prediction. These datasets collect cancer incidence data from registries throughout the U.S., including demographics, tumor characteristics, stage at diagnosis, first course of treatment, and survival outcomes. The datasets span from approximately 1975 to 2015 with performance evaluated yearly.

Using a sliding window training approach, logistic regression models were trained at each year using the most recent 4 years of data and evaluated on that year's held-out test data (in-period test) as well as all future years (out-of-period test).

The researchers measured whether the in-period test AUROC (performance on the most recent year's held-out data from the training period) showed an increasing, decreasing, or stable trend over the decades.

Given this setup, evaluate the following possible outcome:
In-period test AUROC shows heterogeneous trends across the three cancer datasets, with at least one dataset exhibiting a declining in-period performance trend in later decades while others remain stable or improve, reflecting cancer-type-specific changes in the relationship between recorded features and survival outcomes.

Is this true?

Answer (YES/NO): NO